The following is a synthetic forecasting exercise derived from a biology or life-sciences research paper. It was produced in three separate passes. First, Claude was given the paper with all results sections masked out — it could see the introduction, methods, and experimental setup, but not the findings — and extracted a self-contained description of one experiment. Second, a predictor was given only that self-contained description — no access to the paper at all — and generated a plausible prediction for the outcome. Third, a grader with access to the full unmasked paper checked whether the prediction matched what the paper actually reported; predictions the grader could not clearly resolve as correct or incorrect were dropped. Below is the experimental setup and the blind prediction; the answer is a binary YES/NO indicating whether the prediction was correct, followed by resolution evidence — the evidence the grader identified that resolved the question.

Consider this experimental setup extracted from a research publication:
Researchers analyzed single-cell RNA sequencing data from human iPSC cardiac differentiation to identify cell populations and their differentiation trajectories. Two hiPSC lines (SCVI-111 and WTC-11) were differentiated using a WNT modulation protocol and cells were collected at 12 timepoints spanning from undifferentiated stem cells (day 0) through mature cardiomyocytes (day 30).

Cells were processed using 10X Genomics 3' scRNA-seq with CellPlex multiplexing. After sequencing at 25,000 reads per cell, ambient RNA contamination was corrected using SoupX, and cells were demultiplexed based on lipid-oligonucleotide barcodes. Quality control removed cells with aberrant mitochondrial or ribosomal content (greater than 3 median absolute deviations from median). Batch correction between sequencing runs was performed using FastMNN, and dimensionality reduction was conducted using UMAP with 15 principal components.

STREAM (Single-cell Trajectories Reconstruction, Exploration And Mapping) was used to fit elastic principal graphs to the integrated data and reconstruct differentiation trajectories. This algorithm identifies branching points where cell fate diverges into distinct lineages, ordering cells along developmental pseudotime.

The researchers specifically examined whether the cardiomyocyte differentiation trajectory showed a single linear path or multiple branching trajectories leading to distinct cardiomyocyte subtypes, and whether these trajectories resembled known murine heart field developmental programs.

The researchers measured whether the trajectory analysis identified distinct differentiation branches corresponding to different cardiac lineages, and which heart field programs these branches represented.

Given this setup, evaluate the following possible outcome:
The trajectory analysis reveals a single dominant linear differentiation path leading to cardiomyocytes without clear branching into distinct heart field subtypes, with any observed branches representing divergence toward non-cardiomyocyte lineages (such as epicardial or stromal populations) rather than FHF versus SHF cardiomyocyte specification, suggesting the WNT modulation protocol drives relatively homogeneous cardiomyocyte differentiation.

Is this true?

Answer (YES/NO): YES